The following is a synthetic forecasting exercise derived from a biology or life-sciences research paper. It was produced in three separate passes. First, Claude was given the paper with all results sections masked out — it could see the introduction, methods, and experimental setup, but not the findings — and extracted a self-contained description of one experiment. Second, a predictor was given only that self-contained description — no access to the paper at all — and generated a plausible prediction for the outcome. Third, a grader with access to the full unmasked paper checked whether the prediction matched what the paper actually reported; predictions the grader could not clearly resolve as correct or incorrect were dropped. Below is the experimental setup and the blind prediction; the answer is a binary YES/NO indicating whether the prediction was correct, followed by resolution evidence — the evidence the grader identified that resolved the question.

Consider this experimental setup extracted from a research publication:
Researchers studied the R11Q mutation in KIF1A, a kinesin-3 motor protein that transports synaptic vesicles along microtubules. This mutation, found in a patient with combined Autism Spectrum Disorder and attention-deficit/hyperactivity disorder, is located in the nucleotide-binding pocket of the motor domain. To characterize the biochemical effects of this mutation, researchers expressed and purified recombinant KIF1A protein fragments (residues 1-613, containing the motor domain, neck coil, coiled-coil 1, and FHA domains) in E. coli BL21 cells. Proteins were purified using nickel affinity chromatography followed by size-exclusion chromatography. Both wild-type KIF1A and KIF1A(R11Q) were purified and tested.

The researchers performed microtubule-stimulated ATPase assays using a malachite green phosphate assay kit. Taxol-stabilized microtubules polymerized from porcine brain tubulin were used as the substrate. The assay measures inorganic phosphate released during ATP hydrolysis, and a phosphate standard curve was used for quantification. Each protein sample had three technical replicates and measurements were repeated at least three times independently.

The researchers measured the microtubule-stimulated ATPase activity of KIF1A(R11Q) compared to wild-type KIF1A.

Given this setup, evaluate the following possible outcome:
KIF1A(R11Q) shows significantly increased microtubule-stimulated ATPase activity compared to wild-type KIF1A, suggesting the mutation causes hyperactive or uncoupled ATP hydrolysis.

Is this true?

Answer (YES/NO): NO